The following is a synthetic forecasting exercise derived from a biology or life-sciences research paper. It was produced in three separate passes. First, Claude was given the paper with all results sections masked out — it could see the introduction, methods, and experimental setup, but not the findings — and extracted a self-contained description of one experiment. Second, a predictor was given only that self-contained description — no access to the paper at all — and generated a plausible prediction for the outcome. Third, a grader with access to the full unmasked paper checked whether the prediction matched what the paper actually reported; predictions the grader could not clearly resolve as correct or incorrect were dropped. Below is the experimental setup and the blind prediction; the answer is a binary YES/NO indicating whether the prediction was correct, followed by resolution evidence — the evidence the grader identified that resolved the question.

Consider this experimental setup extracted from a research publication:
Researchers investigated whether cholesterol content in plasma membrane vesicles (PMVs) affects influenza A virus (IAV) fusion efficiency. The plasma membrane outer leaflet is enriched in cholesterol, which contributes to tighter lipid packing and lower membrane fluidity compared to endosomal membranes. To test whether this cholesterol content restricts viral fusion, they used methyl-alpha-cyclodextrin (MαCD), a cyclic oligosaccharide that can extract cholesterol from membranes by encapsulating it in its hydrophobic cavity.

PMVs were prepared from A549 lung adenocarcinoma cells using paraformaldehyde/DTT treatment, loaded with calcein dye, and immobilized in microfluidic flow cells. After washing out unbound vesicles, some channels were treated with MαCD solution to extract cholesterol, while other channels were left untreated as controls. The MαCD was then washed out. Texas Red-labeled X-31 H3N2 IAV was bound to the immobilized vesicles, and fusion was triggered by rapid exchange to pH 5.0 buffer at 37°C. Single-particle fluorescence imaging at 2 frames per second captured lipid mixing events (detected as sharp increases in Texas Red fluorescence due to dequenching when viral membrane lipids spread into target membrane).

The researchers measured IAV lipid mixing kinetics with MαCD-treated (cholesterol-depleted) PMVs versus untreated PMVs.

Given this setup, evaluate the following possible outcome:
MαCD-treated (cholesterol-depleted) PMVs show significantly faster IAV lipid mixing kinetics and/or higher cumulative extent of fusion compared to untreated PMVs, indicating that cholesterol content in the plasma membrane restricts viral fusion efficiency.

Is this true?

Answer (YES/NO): YES